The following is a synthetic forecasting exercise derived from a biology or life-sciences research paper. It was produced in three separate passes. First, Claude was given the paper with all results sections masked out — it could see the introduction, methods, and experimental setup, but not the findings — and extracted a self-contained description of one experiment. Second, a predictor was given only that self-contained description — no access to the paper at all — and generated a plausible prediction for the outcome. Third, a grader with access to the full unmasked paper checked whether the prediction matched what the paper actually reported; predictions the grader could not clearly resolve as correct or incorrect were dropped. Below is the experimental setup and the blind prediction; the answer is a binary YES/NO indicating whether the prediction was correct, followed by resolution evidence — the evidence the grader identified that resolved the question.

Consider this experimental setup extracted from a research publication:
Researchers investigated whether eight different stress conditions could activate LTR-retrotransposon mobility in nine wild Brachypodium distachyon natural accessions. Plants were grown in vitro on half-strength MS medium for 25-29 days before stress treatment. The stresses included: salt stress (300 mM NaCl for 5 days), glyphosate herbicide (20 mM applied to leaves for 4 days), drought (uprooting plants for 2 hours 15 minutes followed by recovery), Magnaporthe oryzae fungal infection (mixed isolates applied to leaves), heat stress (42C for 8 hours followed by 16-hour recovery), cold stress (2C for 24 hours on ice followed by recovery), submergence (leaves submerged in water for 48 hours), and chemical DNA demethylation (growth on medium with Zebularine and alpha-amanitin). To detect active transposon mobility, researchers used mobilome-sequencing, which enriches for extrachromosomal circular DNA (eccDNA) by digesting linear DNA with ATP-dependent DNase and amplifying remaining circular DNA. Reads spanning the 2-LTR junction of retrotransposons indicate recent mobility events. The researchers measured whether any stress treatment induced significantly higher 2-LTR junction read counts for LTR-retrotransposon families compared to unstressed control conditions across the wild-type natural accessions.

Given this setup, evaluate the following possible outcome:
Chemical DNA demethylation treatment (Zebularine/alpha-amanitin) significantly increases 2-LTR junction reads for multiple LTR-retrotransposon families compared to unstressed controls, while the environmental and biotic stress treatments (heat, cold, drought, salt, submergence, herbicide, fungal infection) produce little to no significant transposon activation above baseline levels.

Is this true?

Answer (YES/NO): NO